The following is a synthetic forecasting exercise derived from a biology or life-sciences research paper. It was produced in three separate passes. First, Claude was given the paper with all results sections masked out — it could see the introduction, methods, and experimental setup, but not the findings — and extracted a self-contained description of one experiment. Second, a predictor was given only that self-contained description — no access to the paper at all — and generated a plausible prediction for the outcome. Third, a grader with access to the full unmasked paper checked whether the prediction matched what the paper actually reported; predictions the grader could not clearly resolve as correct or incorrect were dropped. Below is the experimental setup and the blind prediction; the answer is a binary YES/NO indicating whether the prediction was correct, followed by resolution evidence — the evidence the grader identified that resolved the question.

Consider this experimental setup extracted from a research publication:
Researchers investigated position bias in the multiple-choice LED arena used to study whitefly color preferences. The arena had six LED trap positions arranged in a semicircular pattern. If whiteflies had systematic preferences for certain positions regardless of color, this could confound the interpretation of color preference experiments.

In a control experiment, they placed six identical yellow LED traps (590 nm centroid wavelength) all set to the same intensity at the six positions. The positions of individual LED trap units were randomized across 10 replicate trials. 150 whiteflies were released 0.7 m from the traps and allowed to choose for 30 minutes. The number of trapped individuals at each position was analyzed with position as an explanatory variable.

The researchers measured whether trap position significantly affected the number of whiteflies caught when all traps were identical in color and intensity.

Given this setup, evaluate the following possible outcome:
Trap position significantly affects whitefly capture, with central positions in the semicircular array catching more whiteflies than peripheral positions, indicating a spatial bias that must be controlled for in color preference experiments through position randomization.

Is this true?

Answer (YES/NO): NO